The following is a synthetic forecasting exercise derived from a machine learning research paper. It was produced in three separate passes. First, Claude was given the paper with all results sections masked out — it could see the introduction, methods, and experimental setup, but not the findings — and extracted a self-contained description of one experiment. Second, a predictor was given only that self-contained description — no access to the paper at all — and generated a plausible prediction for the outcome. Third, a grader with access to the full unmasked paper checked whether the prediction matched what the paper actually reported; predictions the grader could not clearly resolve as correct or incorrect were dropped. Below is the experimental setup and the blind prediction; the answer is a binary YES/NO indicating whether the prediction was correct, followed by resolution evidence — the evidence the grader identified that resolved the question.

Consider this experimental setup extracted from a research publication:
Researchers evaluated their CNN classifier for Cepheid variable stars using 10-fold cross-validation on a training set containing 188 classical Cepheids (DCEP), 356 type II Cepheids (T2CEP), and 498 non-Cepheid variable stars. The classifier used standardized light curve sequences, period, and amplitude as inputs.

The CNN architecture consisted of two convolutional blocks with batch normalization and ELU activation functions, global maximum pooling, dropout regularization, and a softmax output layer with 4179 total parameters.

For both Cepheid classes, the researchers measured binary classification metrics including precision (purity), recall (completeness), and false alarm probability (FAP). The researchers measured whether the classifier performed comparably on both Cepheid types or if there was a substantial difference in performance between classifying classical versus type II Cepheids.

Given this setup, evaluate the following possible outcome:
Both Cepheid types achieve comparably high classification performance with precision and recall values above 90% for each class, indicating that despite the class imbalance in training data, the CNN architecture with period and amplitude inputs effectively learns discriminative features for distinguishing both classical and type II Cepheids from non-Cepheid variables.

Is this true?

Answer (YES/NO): YES